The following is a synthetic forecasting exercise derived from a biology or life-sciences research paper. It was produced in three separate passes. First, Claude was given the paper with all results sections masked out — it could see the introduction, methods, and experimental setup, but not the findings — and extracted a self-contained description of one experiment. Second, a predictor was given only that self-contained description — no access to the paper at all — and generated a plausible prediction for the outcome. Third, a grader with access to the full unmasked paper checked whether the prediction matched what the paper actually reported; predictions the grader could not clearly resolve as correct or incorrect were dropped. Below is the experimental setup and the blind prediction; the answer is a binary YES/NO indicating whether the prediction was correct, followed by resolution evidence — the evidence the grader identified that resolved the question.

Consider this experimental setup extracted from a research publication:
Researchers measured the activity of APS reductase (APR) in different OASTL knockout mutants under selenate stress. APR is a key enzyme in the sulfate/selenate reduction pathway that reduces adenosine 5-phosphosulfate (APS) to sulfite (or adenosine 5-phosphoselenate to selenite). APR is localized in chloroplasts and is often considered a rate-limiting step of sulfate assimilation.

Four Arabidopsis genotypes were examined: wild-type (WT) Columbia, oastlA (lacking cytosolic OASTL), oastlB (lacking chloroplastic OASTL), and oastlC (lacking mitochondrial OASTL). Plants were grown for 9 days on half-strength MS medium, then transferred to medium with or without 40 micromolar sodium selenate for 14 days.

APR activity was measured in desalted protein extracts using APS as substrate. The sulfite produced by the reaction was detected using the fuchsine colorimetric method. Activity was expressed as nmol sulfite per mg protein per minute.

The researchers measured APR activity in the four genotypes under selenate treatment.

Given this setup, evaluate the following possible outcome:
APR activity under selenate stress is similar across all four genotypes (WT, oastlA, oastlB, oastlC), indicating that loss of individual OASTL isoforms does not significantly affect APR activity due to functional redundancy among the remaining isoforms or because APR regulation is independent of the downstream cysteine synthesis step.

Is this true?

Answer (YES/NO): NO